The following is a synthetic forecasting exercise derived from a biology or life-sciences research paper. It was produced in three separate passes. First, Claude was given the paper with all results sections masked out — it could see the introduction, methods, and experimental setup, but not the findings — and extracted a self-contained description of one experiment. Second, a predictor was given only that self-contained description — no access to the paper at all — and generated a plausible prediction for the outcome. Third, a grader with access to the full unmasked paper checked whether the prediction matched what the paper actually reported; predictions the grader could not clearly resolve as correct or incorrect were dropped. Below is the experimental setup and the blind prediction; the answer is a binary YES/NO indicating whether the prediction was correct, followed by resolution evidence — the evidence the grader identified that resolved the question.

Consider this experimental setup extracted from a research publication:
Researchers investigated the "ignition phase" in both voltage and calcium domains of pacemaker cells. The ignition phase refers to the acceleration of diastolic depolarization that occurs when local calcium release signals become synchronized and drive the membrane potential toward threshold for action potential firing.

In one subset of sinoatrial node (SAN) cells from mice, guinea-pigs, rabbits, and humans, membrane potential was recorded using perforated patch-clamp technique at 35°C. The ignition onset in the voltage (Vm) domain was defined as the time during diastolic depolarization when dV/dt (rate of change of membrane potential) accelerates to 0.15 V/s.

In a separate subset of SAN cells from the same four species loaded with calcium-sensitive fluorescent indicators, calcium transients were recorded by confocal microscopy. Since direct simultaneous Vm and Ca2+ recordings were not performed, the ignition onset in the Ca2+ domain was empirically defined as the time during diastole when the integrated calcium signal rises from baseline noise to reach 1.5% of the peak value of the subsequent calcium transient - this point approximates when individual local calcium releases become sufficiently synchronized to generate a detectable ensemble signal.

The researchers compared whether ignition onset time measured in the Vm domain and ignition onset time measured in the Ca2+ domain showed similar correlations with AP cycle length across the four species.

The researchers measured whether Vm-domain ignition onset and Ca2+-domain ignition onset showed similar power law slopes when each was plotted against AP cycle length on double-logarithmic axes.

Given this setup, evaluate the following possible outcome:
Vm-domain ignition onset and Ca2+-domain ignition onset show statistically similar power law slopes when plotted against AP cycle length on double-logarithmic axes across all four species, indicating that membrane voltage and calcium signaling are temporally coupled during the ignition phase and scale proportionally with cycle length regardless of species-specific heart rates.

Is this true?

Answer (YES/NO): YES